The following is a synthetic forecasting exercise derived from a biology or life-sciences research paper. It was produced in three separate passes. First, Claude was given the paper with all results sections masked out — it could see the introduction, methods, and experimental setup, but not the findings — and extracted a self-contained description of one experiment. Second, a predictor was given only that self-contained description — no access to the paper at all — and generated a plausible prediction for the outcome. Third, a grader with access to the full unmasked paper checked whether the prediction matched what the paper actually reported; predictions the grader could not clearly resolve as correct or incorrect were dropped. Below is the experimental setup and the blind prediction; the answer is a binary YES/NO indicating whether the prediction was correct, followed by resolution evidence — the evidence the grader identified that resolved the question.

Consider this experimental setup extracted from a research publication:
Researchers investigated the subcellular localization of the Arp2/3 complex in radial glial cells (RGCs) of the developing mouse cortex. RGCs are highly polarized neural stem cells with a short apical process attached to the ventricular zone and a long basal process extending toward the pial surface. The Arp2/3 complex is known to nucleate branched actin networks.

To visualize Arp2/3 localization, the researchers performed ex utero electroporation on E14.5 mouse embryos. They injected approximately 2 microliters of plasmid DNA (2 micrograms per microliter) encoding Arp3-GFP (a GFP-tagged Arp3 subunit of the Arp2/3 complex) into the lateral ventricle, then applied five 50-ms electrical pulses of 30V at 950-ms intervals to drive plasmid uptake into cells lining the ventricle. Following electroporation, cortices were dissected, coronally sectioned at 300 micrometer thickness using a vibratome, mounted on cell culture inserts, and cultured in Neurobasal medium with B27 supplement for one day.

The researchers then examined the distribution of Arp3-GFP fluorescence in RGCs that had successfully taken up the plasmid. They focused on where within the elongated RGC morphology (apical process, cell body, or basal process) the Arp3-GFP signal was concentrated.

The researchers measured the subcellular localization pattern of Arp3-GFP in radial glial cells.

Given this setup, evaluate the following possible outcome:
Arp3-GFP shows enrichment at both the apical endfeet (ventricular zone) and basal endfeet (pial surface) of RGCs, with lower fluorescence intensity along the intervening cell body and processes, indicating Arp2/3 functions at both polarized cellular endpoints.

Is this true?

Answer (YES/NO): YES